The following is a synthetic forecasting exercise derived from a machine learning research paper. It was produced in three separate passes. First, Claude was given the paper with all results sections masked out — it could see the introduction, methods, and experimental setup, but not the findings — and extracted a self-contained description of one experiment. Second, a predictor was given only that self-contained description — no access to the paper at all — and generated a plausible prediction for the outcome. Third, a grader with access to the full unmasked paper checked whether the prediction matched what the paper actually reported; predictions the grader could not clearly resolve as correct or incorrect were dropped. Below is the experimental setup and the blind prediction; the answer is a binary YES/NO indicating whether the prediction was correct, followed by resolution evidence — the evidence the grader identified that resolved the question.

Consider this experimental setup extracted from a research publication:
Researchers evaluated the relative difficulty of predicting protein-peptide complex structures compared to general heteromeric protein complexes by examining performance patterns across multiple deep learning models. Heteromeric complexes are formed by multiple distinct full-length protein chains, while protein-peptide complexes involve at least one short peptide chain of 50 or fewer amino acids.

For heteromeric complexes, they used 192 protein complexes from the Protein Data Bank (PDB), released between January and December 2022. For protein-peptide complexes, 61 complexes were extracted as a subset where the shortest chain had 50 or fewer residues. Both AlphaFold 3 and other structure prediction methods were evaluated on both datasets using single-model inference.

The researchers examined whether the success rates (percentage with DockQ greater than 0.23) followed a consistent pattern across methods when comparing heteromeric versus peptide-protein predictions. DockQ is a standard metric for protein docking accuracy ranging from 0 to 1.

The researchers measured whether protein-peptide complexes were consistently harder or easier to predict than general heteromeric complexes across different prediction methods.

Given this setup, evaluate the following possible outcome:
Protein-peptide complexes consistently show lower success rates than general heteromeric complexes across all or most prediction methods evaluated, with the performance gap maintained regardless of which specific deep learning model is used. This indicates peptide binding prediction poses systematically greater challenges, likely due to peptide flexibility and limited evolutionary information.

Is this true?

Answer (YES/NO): NO